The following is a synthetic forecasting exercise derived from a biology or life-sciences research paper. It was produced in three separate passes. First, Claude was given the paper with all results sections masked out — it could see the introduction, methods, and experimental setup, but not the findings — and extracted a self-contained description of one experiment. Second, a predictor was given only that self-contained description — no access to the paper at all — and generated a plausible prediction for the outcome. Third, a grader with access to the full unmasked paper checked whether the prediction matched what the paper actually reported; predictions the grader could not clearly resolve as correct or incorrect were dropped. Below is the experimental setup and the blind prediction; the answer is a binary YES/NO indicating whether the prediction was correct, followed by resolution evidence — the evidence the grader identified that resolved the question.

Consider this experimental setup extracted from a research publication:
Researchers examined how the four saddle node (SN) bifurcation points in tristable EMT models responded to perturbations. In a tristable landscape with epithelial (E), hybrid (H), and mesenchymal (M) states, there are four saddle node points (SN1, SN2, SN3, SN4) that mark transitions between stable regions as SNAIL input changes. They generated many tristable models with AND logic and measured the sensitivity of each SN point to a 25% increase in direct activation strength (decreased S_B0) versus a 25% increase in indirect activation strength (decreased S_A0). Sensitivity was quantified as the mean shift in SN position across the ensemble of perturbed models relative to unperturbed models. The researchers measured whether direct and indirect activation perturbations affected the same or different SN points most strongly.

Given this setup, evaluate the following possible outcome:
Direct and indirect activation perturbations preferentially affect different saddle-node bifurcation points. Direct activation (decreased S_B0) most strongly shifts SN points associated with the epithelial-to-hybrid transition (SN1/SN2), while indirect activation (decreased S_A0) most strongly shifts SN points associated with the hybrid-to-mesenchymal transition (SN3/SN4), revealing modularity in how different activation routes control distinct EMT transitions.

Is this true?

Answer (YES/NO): NO